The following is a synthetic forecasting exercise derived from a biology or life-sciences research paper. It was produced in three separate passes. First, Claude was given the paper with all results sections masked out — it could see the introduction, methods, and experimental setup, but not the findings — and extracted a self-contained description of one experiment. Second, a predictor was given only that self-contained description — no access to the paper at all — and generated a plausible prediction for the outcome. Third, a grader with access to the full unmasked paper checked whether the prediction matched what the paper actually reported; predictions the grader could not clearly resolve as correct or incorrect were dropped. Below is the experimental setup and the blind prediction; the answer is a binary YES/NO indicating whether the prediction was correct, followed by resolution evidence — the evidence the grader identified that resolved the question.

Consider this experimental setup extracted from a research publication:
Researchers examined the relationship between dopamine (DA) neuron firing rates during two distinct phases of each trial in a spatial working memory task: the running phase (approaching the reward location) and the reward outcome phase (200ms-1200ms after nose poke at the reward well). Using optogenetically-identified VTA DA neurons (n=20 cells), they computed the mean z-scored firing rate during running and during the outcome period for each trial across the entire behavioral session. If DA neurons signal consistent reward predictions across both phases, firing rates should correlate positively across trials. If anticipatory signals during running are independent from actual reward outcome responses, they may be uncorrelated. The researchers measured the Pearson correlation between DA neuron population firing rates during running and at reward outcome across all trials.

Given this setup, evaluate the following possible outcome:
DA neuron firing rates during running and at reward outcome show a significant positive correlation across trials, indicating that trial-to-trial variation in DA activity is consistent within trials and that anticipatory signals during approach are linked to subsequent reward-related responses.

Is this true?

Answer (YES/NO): YES